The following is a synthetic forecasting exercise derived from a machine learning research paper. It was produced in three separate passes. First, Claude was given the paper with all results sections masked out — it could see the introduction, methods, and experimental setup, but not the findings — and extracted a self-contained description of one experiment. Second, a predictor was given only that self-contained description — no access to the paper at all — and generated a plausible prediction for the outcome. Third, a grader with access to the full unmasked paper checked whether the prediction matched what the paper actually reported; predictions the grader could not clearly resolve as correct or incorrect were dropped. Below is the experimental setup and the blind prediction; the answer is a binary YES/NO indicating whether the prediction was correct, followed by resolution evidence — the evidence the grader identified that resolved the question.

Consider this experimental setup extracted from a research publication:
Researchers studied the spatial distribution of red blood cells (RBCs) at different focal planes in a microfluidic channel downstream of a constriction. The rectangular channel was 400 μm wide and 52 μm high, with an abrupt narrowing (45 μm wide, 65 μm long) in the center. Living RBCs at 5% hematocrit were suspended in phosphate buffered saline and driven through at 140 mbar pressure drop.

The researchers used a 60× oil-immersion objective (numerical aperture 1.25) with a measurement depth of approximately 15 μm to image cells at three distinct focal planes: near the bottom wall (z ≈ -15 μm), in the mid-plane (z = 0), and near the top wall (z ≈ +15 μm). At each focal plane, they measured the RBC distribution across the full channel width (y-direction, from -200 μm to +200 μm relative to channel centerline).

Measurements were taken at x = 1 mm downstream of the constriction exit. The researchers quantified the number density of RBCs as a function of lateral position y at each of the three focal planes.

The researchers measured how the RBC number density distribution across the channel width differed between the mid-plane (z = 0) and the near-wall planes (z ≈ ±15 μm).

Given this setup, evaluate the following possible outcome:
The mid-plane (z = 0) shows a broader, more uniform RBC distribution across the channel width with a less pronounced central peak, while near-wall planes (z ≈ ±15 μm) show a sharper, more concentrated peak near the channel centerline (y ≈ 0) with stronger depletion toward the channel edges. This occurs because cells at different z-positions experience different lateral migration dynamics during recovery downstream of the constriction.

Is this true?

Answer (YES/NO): NO